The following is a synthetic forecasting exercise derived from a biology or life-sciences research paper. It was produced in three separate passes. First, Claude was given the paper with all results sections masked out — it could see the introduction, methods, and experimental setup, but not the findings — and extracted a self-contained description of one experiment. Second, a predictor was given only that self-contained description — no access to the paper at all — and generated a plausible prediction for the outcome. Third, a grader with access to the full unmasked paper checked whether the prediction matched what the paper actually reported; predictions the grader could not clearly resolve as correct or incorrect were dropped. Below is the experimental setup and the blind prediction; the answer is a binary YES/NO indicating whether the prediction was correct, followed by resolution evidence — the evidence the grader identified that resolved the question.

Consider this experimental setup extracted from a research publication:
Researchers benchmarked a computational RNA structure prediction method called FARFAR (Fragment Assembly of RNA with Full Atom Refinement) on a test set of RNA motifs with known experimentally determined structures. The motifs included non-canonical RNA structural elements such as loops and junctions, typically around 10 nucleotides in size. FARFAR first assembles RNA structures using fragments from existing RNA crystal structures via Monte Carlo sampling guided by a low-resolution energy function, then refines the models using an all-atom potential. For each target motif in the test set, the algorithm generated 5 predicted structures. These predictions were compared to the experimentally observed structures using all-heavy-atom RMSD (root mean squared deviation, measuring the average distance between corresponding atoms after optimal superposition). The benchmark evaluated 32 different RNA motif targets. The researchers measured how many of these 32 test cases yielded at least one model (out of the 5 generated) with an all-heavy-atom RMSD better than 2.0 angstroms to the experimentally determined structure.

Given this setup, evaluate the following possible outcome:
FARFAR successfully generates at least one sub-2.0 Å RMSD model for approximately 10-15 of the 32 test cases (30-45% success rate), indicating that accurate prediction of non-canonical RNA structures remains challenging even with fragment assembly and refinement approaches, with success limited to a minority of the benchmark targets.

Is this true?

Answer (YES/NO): YES